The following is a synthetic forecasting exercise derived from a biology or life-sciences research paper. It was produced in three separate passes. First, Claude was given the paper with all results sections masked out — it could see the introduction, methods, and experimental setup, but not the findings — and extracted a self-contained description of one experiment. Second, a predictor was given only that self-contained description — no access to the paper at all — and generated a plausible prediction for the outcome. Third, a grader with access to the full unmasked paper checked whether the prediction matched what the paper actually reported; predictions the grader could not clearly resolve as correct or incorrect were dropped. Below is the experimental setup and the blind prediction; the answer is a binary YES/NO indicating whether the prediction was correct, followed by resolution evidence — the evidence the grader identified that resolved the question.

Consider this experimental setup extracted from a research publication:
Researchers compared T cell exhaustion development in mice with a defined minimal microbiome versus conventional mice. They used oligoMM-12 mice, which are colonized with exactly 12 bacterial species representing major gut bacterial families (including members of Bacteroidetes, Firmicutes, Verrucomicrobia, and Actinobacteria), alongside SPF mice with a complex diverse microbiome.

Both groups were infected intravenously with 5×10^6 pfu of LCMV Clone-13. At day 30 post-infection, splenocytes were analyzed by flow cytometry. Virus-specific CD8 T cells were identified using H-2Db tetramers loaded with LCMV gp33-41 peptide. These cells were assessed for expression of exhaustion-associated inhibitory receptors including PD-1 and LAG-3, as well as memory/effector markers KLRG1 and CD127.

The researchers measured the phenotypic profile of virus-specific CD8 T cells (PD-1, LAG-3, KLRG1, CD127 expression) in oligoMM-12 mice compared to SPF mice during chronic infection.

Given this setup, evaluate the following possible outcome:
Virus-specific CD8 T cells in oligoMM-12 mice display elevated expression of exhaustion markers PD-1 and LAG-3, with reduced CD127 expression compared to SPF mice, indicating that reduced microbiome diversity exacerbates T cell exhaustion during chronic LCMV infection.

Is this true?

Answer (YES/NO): NO